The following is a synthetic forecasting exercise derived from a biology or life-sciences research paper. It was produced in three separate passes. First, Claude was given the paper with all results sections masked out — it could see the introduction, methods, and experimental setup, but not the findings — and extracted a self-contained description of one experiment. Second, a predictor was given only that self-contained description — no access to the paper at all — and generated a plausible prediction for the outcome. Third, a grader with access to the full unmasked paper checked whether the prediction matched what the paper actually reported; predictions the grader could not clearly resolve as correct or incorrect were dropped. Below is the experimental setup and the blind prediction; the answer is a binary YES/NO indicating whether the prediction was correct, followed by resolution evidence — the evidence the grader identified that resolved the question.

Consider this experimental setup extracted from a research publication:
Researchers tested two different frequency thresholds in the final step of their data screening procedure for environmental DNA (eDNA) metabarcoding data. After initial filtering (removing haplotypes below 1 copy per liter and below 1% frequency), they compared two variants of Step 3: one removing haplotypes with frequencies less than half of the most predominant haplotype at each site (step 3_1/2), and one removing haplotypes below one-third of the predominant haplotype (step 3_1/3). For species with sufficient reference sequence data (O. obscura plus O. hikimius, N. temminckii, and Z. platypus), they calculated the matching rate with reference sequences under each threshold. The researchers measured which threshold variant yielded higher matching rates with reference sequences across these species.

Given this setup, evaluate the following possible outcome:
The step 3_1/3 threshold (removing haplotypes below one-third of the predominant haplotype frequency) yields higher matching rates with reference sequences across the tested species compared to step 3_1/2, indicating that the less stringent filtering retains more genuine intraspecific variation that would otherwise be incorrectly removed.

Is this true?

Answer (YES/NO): NO